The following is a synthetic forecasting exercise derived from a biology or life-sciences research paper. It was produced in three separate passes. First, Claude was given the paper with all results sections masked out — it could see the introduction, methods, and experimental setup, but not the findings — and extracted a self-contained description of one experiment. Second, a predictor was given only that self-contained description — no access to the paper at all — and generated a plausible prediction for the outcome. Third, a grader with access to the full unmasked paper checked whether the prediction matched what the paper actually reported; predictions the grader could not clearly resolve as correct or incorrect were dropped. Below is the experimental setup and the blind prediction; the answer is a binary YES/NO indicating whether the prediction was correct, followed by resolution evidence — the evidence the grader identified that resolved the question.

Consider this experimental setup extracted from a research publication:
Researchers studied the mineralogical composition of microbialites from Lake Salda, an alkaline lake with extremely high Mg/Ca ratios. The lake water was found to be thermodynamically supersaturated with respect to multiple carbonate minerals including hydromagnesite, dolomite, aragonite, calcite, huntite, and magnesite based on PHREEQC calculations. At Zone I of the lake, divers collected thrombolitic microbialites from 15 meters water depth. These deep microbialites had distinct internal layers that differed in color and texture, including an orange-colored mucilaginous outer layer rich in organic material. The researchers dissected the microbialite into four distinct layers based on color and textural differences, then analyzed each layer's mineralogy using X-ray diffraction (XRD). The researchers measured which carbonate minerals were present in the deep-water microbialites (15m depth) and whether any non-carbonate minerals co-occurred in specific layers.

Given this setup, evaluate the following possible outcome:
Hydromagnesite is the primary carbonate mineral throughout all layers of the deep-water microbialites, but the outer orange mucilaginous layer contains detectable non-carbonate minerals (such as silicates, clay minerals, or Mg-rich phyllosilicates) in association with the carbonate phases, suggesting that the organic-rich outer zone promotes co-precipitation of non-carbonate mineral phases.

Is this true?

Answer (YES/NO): YES